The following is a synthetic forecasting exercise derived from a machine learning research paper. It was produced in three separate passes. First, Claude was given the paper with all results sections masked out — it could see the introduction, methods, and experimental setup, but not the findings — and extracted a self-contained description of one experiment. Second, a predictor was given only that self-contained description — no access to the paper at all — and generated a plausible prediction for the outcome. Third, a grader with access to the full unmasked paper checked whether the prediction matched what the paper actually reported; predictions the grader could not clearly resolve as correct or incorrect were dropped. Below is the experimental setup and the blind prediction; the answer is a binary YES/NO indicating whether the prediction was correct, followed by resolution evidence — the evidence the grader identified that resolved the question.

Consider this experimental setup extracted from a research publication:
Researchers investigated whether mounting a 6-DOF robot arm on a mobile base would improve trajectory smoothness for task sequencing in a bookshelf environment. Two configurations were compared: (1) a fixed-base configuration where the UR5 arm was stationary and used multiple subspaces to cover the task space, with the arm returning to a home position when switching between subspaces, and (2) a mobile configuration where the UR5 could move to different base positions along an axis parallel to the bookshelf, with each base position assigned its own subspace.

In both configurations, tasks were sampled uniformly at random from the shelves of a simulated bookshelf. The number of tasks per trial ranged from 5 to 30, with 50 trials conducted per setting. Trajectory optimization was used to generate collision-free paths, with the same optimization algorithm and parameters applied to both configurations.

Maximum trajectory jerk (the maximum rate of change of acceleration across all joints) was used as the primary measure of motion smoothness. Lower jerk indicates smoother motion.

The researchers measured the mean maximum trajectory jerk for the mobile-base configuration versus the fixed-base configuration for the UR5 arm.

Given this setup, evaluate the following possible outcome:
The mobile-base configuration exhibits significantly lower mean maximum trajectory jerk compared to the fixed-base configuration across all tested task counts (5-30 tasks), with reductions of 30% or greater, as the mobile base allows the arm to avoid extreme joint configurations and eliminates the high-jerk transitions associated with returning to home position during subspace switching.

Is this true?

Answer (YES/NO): NO